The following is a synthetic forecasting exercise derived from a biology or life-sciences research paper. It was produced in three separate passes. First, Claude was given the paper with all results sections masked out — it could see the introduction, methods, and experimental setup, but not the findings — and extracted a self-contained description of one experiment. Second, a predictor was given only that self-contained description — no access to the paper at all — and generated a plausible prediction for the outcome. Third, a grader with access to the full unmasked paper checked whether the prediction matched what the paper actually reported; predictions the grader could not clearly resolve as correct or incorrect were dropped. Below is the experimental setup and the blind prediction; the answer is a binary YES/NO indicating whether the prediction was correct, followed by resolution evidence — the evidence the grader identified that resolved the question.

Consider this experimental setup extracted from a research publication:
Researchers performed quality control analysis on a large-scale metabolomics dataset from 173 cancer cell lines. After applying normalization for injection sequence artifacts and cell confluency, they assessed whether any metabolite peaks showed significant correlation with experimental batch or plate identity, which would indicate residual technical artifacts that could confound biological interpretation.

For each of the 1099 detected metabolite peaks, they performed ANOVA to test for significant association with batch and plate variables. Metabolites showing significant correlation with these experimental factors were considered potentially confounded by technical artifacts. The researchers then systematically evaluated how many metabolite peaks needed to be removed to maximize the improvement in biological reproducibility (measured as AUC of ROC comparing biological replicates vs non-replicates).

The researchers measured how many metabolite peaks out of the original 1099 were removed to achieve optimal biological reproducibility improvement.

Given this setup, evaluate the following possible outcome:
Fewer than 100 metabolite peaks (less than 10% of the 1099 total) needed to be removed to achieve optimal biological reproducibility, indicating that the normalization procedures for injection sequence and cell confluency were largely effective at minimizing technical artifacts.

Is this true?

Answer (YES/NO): NO